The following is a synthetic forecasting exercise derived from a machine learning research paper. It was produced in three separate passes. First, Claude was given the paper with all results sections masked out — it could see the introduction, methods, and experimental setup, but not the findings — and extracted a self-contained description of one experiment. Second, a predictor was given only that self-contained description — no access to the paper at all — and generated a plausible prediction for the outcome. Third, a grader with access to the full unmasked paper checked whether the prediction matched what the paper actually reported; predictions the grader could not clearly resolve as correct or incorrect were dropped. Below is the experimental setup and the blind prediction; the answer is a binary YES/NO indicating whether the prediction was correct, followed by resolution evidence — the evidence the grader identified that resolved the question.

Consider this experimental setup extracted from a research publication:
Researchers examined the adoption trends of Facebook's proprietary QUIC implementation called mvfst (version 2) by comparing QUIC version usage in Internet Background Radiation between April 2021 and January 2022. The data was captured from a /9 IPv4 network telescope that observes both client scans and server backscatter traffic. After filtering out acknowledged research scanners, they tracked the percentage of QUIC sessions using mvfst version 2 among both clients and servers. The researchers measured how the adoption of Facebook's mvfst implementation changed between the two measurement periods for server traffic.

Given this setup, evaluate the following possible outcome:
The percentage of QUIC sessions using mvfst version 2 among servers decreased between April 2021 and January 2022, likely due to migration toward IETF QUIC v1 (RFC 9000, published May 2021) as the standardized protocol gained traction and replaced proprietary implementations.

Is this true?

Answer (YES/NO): NO